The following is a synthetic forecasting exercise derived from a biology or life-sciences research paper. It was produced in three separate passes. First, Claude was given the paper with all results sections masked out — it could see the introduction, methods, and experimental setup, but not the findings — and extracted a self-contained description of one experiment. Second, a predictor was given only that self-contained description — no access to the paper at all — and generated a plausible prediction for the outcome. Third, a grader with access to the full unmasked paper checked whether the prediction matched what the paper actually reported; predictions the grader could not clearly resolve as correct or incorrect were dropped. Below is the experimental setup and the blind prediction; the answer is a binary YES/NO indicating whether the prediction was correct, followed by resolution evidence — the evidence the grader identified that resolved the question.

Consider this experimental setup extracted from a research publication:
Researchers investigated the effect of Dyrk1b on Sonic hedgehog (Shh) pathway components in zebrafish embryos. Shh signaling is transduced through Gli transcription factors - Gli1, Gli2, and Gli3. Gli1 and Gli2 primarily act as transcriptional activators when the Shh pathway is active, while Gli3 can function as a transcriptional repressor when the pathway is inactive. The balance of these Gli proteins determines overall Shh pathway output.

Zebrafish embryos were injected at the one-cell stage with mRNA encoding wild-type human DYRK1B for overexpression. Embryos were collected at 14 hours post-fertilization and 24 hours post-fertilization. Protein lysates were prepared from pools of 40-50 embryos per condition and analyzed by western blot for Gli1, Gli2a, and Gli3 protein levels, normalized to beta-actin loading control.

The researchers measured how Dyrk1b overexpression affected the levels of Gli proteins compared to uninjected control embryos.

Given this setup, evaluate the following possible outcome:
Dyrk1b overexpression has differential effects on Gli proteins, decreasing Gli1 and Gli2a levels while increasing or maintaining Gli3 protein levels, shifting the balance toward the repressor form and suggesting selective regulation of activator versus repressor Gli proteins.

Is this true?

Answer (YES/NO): NO